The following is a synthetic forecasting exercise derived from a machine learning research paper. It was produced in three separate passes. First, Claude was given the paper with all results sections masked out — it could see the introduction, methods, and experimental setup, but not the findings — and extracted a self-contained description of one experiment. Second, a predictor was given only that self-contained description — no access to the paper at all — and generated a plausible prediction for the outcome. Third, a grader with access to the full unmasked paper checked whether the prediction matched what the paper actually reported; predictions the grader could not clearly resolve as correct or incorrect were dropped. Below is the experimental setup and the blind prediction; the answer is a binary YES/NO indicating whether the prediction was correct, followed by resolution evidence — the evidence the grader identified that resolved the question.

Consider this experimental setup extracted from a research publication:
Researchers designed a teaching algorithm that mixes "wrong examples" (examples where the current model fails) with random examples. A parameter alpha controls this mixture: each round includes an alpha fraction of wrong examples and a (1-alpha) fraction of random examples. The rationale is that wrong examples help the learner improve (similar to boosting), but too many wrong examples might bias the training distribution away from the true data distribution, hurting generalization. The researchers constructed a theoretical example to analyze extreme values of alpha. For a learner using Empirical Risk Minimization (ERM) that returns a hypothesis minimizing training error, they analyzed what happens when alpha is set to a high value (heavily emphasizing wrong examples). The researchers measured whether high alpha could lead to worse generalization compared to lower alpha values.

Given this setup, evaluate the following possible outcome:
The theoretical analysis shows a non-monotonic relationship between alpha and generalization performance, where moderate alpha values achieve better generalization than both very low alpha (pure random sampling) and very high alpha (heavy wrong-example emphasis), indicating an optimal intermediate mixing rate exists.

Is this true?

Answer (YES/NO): NO